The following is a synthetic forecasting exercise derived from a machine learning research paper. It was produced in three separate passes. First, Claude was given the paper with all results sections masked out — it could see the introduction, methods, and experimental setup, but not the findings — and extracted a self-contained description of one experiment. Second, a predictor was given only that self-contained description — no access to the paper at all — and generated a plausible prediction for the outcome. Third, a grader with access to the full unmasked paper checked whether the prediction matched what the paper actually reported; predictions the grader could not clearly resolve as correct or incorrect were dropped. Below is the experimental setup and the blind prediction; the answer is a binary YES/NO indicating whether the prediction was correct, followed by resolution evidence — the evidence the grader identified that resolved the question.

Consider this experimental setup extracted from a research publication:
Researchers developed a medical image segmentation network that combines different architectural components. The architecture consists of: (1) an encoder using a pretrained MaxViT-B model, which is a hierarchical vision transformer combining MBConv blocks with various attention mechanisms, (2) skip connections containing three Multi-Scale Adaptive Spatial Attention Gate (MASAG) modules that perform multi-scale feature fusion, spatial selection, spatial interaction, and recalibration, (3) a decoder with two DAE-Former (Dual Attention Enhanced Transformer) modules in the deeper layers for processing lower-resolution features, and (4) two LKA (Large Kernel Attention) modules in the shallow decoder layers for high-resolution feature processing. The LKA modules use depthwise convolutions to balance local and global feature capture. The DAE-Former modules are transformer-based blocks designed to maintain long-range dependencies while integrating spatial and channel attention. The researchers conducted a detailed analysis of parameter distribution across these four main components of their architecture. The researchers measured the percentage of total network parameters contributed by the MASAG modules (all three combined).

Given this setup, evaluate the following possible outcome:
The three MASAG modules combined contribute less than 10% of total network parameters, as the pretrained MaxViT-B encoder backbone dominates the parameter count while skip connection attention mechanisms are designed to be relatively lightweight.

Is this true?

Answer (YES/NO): YES